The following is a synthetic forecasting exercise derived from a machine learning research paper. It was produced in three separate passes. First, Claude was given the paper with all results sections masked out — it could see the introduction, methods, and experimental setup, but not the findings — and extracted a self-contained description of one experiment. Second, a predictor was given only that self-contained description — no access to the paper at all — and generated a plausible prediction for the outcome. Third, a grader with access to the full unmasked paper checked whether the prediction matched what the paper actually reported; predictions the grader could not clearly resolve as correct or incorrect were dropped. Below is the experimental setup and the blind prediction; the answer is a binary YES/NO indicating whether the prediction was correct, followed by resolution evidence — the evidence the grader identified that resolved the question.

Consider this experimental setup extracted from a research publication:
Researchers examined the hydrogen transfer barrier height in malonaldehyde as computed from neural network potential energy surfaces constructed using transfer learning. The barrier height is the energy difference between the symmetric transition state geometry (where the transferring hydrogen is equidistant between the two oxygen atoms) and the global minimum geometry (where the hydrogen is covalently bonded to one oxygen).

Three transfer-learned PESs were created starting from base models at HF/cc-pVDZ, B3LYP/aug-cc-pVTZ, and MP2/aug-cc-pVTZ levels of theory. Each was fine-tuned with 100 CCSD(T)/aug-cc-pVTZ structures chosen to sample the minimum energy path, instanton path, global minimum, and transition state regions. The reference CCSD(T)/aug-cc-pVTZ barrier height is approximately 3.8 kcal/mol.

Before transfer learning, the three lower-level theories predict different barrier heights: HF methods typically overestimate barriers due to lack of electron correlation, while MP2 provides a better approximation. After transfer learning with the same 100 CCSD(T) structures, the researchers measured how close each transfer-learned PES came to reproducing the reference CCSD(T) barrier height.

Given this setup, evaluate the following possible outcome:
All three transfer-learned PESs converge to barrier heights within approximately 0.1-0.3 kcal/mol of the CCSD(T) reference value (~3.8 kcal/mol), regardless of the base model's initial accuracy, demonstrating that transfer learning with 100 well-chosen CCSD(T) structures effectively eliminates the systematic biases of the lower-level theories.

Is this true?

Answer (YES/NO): NO